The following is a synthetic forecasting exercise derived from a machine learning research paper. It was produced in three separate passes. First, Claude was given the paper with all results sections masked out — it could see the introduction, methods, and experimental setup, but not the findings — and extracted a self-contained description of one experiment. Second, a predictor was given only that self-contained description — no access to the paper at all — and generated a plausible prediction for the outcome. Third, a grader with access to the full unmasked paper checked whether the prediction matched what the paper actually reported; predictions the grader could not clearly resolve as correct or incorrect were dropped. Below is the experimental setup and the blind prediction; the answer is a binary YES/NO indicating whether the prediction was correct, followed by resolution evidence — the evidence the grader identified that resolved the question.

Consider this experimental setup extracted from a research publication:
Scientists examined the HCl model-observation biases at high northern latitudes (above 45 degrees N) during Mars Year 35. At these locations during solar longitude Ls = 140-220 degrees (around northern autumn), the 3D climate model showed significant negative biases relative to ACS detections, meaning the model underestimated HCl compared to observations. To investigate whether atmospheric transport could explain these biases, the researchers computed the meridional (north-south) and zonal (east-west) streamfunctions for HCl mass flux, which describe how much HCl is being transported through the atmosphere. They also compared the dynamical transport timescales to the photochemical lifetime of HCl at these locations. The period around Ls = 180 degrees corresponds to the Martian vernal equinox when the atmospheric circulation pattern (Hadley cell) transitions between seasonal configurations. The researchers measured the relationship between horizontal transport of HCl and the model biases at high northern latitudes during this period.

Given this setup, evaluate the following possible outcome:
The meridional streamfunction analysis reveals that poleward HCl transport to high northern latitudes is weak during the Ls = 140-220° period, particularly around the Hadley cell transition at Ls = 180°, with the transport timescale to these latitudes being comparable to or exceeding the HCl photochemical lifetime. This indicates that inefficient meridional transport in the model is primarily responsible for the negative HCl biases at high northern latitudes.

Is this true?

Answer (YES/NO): NO